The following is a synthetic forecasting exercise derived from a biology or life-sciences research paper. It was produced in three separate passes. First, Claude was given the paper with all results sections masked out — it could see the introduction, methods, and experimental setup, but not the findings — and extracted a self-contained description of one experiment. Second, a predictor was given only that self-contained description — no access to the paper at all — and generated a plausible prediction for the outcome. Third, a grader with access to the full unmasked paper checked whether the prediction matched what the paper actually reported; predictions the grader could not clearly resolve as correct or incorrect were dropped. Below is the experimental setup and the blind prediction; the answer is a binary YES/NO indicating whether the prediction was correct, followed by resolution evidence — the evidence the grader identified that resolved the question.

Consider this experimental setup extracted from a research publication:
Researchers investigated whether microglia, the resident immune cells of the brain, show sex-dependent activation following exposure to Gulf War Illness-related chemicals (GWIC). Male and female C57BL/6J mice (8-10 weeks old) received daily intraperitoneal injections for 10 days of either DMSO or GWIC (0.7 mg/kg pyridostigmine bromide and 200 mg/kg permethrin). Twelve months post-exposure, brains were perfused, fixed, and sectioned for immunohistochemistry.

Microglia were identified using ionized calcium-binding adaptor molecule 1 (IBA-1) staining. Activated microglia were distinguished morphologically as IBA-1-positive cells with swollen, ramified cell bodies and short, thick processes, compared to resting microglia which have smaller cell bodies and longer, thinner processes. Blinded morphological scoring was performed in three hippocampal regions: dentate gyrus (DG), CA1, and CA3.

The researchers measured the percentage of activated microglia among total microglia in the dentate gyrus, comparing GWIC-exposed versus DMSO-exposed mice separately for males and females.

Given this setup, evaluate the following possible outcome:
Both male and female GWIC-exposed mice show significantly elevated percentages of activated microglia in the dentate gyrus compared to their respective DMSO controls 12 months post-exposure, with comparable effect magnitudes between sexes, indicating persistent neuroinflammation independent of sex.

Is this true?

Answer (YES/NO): NO